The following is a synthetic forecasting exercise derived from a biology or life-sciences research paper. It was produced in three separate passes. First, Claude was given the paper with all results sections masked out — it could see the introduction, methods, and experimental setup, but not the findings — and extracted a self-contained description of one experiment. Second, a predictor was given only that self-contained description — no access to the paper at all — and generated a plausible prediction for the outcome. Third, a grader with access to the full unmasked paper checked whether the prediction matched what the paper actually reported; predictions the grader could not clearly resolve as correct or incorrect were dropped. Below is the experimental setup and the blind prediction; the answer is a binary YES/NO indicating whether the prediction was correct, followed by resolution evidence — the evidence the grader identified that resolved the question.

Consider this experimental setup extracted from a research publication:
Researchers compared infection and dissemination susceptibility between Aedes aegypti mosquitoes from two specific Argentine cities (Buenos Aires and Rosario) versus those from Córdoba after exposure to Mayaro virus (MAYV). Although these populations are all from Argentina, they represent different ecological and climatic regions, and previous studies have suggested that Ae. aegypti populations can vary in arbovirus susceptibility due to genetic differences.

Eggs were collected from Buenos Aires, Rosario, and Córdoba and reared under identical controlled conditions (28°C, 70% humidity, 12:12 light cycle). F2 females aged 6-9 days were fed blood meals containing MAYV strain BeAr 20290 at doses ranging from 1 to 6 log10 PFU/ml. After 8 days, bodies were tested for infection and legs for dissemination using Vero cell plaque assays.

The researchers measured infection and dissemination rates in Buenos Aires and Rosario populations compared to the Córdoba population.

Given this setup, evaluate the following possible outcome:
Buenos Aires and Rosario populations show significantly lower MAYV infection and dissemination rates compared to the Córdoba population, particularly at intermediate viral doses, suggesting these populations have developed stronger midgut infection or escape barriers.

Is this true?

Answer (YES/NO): NO